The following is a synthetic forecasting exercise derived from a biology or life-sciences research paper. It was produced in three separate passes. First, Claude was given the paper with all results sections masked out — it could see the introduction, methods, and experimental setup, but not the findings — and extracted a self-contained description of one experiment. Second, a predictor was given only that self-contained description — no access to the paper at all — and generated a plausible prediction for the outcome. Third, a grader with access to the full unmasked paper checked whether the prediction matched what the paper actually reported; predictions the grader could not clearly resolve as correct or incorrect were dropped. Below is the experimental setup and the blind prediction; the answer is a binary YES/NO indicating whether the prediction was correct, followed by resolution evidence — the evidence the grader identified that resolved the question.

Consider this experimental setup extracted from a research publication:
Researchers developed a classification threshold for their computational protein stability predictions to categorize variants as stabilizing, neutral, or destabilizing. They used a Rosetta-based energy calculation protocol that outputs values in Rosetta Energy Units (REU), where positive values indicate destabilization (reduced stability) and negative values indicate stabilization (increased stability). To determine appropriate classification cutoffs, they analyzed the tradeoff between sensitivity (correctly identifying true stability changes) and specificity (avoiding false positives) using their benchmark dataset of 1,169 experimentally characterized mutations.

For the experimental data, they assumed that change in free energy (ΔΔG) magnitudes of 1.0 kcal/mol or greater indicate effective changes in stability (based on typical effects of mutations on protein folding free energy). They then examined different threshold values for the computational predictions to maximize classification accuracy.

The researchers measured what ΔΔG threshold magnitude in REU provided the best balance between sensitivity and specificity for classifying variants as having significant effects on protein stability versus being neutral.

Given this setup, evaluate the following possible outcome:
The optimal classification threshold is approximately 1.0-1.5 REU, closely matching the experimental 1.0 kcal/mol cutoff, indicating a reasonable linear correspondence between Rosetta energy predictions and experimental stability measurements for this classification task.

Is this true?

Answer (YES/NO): NO